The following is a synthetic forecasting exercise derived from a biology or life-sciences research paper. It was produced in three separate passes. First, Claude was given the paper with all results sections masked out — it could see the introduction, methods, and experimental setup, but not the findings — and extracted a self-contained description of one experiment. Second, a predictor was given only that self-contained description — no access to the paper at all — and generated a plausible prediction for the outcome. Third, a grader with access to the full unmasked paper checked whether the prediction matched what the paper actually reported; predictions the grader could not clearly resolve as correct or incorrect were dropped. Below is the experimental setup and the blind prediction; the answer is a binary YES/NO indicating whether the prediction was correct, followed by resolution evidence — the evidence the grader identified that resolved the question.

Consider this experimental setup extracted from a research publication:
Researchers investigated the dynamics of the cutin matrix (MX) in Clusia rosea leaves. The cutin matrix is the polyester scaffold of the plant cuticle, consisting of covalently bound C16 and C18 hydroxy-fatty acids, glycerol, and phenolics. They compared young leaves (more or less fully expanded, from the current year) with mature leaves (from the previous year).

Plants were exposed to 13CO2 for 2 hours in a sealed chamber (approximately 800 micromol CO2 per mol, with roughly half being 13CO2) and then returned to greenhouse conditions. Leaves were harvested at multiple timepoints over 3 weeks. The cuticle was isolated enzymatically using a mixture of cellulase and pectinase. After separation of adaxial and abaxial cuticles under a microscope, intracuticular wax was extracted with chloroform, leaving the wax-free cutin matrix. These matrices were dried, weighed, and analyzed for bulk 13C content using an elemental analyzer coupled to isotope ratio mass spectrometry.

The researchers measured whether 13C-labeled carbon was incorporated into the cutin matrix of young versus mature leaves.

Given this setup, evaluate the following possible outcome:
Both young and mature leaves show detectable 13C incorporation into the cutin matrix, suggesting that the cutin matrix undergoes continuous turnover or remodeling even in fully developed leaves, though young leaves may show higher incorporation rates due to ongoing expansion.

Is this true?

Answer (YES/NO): NO